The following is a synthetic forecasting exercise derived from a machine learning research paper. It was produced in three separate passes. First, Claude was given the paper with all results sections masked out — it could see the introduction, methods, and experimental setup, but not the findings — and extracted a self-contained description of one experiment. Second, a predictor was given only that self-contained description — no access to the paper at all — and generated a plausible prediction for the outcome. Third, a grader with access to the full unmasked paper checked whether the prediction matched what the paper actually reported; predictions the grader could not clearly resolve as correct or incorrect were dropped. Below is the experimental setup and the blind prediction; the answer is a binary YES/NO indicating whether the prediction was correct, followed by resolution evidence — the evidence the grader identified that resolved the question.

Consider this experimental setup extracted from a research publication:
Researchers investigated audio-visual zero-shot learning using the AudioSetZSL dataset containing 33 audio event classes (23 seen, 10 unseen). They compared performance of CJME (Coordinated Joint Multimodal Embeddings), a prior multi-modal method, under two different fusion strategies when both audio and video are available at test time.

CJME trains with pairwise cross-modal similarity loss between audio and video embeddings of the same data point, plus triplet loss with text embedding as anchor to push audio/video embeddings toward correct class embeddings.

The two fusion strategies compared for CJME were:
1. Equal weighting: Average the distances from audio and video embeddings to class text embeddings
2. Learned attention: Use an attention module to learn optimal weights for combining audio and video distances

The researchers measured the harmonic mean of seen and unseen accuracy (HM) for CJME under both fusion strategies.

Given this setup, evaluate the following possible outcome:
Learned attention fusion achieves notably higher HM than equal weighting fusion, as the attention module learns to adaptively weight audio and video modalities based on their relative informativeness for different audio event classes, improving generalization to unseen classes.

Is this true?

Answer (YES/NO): NO